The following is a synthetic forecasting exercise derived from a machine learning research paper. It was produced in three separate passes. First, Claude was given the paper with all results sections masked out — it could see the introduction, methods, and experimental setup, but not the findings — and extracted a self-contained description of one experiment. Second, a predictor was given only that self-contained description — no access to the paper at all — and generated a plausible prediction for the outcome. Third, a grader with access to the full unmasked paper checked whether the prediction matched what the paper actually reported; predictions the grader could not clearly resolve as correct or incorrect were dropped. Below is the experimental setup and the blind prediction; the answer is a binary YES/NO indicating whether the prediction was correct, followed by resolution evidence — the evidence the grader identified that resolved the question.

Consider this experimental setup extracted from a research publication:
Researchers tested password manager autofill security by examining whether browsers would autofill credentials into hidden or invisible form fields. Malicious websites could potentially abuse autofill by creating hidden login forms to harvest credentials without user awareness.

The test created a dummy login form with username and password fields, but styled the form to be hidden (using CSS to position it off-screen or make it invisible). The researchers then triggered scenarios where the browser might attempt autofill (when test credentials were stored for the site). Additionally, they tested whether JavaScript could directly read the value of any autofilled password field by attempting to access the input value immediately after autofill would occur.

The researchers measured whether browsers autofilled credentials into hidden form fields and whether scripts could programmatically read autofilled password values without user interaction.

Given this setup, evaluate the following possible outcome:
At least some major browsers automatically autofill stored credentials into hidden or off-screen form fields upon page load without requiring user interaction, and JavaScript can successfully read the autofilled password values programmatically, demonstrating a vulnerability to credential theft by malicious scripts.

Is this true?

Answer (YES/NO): NO